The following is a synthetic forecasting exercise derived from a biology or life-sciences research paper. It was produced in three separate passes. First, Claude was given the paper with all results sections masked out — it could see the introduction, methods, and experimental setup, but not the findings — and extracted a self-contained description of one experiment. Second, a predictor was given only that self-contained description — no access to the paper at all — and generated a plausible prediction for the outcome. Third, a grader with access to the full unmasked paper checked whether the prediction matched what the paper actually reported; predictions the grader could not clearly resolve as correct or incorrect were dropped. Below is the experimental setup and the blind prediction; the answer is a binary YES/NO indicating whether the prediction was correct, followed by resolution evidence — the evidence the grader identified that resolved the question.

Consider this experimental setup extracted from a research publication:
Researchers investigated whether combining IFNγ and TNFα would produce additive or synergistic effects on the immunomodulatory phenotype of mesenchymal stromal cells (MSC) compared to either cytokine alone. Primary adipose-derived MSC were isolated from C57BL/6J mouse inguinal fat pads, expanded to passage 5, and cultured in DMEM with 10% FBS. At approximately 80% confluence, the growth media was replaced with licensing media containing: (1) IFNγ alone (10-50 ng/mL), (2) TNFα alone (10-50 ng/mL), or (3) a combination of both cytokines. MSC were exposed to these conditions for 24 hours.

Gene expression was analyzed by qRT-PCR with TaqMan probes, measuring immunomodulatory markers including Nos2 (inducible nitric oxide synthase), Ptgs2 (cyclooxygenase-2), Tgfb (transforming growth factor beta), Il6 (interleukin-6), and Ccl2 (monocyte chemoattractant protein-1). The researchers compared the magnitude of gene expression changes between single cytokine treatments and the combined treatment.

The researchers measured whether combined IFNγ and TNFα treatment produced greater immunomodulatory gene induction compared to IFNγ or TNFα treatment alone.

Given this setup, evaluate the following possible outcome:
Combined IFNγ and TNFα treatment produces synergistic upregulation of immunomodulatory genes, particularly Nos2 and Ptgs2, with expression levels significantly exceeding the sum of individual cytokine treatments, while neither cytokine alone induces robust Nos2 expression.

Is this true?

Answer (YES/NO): NO